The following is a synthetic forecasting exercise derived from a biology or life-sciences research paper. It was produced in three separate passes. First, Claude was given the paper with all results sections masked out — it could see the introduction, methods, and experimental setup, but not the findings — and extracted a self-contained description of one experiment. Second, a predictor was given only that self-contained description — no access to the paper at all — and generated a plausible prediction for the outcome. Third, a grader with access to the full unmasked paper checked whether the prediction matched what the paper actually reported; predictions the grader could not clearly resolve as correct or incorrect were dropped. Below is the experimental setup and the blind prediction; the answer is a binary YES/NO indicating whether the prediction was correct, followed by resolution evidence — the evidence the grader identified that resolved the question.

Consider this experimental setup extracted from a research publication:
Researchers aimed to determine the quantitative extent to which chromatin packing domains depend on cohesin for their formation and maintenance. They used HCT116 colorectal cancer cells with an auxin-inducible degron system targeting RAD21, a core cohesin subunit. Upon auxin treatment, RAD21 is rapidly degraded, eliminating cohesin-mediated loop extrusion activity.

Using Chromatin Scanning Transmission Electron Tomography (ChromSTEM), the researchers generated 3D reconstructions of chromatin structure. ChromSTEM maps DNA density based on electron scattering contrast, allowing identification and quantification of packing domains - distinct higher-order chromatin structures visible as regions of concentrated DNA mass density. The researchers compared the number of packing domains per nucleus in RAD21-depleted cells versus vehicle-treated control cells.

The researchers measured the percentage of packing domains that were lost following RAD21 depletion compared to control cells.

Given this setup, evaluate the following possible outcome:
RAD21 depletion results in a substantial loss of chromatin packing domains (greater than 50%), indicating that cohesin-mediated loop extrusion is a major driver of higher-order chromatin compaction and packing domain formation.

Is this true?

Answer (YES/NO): NO